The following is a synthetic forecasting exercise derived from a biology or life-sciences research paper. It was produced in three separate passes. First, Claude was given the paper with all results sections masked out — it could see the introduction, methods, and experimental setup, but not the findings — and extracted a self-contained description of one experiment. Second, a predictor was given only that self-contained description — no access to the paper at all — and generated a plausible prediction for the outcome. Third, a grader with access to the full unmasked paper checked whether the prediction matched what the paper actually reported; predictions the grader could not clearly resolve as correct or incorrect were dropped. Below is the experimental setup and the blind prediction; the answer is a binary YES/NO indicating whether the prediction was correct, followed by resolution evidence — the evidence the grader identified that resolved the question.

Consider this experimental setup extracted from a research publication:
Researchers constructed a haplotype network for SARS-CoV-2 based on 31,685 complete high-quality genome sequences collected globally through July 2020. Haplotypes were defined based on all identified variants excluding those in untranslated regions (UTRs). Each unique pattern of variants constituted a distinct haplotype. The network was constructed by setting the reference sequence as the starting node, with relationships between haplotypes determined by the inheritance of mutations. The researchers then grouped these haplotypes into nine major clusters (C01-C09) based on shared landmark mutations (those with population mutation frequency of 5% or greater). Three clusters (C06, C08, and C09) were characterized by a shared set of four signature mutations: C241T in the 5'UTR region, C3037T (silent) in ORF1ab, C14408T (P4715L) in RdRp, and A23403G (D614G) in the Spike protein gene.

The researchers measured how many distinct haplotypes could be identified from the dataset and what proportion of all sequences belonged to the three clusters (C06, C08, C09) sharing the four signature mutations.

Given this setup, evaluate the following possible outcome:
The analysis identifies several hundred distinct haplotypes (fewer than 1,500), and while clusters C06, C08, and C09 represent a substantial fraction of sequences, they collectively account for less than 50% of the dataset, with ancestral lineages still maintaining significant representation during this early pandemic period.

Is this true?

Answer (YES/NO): NO